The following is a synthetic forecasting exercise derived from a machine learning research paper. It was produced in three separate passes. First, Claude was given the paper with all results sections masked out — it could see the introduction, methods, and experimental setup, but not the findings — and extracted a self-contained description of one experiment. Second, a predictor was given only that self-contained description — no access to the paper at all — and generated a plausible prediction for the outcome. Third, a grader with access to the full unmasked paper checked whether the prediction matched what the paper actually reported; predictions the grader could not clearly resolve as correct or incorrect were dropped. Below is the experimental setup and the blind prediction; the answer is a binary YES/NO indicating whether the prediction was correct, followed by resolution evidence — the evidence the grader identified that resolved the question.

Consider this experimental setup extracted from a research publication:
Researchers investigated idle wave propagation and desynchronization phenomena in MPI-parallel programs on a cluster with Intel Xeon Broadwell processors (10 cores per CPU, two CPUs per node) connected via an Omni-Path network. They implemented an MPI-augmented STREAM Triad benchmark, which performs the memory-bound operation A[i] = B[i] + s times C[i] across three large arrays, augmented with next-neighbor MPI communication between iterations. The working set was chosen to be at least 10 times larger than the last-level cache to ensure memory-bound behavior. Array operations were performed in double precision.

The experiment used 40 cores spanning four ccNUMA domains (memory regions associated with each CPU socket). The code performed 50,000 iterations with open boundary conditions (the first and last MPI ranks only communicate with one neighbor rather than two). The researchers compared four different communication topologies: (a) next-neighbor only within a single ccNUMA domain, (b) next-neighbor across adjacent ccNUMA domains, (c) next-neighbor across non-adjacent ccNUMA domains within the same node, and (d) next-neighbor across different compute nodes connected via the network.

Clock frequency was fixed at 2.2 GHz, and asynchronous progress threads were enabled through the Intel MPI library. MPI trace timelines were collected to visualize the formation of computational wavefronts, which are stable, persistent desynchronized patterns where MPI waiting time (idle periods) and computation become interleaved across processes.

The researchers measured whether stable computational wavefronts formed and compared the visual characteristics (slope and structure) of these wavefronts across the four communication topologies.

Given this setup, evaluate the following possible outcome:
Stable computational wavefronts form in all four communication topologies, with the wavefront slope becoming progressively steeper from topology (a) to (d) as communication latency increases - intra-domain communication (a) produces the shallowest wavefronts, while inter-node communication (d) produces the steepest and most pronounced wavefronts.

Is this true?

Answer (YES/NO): NO